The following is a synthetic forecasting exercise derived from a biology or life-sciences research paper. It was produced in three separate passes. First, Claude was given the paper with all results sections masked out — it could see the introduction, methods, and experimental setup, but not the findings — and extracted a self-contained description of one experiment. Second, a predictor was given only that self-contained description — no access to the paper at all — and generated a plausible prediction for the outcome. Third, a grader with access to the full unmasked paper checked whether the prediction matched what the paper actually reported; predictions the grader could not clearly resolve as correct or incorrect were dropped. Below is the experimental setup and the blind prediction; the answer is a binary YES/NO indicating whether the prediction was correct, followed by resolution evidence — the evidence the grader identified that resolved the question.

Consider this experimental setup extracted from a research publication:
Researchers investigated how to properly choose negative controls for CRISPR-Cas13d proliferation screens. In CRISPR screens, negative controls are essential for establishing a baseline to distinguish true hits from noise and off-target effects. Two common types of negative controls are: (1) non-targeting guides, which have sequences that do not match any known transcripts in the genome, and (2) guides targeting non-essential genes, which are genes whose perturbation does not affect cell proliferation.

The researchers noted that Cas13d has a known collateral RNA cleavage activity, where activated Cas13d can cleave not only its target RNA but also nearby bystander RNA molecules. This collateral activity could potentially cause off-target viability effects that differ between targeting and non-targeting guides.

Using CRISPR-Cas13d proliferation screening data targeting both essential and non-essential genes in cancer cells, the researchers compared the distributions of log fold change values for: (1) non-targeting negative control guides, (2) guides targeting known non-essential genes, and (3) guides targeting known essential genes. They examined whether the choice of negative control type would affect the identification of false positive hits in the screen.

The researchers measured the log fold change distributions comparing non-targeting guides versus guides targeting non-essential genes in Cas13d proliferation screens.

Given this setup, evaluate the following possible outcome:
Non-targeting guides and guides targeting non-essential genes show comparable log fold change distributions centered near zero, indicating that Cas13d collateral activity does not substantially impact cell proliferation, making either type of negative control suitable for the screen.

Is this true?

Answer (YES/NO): NO